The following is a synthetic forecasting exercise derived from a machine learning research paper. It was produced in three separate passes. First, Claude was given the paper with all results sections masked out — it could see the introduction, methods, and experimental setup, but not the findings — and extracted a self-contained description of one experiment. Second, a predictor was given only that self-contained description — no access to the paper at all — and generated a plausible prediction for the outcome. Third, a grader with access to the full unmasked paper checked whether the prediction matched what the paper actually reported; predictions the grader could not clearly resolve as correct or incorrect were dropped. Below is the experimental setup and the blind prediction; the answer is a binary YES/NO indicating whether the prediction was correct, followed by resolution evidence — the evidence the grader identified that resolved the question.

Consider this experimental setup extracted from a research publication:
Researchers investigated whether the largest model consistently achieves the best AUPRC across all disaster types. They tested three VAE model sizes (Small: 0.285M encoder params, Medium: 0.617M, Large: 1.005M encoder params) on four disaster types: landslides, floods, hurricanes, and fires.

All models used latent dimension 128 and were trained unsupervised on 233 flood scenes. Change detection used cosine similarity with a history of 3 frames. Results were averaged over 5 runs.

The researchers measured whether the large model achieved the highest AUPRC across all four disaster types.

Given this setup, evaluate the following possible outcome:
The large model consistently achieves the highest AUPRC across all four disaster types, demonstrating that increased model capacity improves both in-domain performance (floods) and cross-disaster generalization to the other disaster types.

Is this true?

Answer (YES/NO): NO